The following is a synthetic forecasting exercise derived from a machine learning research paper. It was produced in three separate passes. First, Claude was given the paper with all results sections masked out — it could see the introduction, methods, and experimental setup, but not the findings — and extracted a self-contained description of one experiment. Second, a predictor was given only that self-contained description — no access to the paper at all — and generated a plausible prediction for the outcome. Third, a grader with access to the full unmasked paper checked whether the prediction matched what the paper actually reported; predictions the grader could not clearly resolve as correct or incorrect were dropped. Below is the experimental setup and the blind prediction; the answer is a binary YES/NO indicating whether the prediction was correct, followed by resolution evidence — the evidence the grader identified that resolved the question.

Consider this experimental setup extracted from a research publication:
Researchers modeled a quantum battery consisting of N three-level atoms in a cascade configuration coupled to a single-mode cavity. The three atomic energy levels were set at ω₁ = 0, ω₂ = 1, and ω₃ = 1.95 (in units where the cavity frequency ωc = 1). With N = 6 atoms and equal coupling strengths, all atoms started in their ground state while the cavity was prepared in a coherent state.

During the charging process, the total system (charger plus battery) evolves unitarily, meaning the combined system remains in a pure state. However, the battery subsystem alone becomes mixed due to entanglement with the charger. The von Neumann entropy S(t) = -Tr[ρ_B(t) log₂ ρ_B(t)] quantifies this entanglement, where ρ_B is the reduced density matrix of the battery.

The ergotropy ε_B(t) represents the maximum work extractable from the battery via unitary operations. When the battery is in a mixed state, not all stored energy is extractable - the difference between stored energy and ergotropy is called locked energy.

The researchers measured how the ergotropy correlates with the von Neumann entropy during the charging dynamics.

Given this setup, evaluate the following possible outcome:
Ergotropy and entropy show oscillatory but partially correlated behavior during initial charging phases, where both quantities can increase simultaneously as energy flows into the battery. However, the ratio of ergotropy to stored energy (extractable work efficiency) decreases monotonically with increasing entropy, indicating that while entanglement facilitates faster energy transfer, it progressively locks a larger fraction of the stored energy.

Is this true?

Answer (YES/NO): NO